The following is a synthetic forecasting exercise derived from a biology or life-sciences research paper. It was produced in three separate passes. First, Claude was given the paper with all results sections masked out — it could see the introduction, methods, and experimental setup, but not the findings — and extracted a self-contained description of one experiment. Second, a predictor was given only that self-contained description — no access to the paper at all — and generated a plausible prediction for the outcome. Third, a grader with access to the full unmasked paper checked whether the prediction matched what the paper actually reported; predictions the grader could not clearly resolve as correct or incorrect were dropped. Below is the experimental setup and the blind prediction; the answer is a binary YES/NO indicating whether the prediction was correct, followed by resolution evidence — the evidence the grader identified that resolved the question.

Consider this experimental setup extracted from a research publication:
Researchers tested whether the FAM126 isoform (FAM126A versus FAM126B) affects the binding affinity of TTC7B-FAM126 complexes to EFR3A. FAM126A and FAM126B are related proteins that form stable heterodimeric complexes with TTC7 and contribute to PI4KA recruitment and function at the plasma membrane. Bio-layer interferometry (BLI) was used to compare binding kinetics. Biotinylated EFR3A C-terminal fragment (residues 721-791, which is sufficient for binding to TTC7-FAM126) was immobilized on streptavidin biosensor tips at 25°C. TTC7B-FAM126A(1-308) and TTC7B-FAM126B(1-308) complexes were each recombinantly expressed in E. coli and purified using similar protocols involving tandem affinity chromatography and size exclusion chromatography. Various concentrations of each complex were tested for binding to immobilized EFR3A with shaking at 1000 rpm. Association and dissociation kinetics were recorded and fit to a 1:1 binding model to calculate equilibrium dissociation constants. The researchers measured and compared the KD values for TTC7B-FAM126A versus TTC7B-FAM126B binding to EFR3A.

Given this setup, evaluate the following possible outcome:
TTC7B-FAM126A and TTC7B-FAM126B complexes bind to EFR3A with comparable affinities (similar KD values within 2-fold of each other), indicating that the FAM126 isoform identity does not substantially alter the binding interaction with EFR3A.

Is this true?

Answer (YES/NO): NO